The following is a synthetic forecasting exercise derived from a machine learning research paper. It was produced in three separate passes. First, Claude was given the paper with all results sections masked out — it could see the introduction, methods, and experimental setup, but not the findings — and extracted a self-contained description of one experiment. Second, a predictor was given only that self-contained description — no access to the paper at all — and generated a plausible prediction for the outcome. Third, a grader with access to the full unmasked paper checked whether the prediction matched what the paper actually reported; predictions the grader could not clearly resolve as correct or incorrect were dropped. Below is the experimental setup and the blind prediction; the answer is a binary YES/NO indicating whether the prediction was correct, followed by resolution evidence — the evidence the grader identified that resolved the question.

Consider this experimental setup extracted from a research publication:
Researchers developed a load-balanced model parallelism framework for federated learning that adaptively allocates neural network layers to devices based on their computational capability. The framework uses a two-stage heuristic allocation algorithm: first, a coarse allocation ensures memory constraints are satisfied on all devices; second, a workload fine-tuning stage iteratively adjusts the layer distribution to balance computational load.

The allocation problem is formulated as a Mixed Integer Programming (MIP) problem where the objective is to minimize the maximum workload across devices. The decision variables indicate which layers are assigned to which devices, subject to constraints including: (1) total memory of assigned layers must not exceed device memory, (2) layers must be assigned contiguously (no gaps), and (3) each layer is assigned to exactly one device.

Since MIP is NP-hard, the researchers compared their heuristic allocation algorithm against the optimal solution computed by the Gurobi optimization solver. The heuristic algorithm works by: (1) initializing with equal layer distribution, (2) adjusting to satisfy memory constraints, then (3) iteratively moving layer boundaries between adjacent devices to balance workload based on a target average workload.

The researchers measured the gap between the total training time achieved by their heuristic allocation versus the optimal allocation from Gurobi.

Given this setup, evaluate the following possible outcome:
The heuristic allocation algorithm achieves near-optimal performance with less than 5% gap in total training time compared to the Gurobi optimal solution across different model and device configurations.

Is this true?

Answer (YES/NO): NO